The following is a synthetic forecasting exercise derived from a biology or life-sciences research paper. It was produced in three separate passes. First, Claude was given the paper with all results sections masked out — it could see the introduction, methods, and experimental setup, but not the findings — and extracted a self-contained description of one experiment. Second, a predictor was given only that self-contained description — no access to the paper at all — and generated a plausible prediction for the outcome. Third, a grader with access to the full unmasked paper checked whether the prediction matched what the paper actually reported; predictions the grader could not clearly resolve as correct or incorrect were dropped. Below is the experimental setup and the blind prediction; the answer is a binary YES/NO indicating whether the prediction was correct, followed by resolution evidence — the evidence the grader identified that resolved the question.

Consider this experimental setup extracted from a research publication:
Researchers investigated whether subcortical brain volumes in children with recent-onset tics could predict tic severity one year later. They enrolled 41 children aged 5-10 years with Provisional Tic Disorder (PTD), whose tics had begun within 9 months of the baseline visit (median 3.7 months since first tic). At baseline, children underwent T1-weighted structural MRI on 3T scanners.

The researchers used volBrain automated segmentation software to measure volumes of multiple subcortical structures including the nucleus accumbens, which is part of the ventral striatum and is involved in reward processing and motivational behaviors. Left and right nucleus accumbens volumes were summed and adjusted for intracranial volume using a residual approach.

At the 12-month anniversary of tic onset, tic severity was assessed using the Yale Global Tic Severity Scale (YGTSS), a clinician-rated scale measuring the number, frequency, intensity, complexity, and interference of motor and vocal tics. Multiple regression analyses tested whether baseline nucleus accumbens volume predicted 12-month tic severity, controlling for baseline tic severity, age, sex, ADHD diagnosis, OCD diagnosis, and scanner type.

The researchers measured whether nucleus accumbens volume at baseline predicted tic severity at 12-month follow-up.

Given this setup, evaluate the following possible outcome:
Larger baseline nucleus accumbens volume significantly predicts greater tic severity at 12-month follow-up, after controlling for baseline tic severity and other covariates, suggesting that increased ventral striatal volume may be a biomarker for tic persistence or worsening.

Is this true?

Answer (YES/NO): NO